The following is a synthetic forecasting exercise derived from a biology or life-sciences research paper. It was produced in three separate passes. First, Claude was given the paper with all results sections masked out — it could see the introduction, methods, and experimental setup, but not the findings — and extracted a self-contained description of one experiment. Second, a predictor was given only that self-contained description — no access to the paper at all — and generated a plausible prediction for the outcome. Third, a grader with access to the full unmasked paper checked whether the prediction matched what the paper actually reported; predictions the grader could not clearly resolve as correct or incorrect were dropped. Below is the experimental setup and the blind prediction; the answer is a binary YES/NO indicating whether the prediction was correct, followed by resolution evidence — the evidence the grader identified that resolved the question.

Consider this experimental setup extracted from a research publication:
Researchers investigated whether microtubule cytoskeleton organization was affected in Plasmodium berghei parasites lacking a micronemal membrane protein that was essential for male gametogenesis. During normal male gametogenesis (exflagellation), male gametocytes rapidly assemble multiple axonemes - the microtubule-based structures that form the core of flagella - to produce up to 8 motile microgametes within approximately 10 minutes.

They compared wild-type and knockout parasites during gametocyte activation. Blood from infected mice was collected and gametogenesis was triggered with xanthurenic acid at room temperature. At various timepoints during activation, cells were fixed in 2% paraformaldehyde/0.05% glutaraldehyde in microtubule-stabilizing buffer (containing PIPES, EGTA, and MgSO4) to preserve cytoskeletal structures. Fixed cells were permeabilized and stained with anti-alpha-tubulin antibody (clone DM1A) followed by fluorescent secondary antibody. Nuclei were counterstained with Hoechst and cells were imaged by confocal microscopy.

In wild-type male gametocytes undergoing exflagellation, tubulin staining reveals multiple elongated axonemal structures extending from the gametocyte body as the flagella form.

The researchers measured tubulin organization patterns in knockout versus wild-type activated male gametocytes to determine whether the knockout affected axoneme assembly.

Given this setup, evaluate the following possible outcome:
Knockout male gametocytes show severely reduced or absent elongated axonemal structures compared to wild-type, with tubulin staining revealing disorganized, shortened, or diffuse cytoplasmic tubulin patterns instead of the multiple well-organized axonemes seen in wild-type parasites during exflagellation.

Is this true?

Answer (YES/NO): NO